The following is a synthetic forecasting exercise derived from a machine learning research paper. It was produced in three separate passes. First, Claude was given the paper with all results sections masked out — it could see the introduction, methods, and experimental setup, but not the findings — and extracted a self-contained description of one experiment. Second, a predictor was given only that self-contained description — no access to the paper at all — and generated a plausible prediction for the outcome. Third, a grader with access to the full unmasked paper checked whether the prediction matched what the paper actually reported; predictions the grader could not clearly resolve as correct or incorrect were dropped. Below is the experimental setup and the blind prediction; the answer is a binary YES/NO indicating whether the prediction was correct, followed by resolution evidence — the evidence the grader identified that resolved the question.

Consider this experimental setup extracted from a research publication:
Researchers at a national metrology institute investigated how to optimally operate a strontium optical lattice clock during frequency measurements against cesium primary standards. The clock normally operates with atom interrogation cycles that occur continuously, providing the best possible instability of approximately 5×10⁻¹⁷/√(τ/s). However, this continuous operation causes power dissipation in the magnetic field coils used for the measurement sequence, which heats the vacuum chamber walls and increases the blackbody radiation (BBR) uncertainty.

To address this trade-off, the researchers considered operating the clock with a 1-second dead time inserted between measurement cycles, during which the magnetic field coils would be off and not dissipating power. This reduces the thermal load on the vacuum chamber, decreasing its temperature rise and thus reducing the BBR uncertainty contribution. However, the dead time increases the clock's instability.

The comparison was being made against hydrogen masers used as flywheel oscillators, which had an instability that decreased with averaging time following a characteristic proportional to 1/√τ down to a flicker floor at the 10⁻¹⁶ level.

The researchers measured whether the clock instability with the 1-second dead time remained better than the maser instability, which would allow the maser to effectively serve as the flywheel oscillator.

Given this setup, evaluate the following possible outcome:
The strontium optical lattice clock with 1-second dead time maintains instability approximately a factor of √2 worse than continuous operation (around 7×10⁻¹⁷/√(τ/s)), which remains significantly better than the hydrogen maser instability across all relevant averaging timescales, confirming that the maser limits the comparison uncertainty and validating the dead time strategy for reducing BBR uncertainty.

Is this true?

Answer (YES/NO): NO